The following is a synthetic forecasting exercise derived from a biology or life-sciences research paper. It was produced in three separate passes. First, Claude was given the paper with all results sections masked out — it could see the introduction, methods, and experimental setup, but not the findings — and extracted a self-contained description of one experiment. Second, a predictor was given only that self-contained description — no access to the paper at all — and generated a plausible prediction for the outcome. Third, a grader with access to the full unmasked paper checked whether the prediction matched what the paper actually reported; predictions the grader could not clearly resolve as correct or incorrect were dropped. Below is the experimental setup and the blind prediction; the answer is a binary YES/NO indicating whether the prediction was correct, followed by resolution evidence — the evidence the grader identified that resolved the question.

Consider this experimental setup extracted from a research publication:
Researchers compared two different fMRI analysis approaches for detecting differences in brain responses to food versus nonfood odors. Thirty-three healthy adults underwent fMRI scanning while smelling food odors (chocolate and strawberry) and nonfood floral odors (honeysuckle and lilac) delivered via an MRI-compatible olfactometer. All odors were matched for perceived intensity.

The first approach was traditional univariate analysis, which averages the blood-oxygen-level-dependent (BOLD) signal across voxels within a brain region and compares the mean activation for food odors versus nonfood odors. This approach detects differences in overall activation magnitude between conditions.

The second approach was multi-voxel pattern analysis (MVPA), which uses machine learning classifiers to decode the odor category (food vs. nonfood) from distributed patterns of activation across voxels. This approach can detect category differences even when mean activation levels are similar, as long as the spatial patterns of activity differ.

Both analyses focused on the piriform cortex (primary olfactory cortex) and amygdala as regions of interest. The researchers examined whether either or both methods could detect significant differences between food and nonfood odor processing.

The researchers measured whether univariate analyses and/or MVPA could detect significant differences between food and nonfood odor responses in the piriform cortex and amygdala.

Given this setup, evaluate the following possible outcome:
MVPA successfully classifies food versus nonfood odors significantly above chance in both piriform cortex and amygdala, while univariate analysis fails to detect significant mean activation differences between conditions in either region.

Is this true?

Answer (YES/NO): NO